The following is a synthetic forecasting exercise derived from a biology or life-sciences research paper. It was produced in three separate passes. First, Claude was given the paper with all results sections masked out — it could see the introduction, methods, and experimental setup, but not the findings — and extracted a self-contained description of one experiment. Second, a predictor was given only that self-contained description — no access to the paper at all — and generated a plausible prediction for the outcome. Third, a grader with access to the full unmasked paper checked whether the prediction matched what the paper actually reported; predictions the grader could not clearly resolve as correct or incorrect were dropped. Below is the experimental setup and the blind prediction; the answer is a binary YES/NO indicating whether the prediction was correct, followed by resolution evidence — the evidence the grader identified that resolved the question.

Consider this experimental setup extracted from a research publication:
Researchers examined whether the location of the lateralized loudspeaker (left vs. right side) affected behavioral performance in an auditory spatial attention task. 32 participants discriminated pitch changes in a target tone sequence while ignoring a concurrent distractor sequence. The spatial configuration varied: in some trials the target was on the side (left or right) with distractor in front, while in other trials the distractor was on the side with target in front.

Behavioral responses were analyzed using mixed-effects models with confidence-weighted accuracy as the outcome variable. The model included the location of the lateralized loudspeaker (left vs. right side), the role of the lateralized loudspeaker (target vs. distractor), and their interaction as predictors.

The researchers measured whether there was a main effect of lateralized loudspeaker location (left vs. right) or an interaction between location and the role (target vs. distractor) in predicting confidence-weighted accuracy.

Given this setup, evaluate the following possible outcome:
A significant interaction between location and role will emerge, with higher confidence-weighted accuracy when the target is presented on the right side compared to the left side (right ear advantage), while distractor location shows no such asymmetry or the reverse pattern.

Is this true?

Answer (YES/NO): NO